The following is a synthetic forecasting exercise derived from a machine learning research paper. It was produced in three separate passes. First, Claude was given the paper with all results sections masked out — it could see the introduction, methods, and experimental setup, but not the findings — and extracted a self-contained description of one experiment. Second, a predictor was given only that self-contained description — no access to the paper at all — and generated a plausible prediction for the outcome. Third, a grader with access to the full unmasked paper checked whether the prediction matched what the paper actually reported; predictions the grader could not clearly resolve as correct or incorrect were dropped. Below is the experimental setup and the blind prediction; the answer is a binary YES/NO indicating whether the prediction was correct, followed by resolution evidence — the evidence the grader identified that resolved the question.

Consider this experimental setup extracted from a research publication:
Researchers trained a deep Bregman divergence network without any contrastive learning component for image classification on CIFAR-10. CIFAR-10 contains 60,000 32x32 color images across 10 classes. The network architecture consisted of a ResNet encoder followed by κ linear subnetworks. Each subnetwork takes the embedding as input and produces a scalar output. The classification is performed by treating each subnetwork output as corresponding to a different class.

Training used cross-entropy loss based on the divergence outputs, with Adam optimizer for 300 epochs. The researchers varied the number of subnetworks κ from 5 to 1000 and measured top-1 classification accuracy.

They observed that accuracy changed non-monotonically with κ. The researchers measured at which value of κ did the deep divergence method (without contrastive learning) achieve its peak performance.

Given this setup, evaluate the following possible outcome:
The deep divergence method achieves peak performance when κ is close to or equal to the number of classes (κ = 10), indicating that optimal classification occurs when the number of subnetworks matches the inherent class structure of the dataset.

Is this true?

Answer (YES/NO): NO